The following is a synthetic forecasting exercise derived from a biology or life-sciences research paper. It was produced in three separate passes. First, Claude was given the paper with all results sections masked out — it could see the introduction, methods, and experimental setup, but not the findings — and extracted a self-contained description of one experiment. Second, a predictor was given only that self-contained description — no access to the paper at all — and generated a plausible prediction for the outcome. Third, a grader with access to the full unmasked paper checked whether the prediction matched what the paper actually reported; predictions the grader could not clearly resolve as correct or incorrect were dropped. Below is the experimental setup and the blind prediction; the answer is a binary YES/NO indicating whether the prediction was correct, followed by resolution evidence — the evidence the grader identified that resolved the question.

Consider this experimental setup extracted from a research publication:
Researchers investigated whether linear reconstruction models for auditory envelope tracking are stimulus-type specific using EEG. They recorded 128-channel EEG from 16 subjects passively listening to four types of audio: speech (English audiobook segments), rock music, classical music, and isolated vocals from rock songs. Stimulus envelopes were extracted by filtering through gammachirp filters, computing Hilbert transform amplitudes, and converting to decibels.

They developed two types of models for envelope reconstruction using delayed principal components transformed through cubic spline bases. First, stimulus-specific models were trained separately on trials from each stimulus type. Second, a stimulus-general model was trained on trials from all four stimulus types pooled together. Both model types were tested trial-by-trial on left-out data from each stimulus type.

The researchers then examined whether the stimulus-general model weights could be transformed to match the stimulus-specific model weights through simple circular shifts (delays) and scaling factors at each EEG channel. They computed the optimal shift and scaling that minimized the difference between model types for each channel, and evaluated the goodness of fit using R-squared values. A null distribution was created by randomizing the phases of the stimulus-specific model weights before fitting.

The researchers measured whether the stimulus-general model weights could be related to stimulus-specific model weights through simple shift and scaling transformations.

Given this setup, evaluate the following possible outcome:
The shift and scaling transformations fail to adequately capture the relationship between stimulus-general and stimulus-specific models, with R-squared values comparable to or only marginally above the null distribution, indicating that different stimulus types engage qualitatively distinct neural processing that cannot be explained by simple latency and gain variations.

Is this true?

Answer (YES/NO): NO